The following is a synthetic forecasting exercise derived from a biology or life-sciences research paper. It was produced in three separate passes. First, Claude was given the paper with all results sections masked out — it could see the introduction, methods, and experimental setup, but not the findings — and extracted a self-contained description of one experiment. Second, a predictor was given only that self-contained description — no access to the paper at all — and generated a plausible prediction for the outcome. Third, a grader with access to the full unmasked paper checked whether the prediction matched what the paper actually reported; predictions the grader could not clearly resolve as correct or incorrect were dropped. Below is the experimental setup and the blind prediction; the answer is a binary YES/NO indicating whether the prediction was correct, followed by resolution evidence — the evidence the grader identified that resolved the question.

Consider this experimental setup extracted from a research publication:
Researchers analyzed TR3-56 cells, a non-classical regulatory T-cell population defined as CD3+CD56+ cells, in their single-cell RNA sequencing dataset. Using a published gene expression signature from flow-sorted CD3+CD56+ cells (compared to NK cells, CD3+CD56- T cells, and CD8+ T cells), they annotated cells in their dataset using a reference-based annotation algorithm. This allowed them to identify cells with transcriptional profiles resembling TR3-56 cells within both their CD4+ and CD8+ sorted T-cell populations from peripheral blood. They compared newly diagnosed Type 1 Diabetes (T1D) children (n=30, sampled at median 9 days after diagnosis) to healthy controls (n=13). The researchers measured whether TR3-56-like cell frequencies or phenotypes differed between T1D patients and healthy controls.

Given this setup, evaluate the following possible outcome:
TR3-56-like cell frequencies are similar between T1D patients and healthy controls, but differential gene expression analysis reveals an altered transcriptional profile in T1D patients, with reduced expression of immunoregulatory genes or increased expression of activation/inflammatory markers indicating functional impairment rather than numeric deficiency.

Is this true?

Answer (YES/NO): NO